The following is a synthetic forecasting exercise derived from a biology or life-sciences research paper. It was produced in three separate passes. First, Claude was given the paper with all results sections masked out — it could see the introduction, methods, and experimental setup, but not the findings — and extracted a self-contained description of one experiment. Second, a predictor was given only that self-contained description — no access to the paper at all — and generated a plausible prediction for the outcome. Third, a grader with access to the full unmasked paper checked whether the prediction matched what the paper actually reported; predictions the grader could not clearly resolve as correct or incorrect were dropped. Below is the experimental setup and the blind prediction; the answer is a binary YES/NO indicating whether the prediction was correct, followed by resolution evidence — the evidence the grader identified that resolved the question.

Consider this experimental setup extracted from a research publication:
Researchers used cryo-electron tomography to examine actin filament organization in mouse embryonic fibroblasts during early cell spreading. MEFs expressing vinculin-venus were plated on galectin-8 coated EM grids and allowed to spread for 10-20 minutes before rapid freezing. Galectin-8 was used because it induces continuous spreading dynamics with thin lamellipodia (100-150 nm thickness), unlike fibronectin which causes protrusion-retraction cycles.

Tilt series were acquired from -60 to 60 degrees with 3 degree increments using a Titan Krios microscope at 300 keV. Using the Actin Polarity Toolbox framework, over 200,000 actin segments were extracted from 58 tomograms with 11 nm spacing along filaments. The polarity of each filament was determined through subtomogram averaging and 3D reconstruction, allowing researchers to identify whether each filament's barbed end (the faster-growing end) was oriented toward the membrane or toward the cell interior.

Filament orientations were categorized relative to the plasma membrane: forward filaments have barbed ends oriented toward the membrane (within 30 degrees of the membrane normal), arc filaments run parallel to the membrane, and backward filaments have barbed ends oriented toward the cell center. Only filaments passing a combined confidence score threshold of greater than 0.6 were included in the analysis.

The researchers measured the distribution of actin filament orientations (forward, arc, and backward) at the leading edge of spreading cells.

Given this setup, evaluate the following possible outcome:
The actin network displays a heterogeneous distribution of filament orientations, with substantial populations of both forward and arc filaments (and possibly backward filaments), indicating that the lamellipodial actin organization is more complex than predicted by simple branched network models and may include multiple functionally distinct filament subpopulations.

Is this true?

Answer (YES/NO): YES